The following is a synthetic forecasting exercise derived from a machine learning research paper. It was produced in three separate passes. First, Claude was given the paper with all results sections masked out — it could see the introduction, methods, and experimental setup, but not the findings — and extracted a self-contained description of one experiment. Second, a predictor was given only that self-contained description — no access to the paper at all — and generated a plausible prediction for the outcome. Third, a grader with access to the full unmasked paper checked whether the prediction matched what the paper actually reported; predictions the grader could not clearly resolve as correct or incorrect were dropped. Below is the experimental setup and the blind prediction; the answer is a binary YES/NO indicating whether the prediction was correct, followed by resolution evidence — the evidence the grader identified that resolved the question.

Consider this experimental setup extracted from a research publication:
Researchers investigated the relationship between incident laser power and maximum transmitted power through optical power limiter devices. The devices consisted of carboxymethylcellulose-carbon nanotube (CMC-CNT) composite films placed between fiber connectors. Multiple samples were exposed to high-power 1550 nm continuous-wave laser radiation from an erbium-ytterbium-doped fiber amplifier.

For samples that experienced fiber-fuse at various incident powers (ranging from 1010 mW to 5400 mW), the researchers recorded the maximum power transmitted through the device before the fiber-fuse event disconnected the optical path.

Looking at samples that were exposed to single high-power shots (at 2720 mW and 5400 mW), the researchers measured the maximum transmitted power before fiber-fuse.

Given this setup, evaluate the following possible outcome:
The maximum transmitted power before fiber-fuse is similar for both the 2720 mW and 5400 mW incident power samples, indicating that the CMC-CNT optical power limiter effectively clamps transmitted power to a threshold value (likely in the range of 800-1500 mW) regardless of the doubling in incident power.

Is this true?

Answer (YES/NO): NO